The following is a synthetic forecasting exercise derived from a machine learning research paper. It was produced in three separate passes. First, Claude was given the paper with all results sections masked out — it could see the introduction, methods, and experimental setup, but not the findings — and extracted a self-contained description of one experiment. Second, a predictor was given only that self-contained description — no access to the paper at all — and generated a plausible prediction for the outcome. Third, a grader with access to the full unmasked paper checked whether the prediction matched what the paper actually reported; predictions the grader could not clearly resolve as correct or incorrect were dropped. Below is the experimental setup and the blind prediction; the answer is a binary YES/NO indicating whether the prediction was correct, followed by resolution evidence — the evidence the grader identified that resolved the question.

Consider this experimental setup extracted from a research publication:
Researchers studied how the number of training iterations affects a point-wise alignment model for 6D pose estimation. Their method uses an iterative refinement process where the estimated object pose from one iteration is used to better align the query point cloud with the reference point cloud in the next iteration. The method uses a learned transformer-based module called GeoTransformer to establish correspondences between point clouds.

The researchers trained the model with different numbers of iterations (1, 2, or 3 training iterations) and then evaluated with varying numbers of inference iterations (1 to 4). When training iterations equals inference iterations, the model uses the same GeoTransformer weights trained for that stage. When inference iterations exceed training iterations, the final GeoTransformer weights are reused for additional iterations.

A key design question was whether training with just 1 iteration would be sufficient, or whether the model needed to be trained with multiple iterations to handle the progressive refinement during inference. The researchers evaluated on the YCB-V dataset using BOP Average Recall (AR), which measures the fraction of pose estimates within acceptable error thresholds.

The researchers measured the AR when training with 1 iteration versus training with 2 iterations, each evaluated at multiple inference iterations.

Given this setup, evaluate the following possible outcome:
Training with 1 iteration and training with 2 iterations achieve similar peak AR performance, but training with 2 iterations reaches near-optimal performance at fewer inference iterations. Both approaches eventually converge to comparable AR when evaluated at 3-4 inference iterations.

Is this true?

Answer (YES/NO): NO